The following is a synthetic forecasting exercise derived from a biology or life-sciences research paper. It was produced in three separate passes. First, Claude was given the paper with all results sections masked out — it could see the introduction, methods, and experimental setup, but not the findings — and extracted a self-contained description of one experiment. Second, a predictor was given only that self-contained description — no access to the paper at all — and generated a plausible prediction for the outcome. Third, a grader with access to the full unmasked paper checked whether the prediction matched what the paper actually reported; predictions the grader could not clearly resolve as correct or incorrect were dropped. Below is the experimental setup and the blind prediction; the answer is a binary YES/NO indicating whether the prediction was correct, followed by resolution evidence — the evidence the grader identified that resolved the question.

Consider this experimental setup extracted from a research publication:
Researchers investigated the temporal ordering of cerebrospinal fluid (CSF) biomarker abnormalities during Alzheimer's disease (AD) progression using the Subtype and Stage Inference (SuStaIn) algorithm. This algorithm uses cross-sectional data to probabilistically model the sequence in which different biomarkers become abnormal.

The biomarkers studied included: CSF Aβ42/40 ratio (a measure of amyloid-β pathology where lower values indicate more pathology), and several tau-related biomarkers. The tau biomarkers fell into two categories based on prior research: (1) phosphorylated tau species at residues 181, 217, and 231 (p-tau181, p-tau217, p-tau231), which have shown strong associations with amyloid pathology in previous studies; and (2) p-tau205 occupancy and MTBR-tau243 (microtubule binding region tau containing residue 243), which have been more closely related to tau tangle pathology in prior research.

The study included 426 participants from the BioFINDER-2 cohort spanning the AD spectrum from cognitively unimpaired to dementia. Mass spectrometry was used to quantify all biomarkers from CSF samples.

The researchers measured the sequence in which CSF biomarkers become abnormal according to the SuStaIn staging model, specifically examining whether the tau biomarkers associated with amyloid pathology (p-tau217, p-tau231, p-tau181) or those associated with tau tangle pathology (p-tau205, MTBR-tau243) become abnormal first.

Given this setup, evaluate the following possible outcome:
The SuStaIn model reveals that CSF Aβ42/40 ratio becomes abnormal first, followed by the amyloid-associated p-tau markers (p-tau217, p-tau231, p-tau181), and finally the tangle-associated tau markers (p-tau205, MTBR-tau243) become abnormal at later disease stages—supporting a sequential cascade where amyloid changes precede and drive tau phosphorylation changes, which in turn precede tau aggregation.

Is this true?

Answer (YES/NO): YES